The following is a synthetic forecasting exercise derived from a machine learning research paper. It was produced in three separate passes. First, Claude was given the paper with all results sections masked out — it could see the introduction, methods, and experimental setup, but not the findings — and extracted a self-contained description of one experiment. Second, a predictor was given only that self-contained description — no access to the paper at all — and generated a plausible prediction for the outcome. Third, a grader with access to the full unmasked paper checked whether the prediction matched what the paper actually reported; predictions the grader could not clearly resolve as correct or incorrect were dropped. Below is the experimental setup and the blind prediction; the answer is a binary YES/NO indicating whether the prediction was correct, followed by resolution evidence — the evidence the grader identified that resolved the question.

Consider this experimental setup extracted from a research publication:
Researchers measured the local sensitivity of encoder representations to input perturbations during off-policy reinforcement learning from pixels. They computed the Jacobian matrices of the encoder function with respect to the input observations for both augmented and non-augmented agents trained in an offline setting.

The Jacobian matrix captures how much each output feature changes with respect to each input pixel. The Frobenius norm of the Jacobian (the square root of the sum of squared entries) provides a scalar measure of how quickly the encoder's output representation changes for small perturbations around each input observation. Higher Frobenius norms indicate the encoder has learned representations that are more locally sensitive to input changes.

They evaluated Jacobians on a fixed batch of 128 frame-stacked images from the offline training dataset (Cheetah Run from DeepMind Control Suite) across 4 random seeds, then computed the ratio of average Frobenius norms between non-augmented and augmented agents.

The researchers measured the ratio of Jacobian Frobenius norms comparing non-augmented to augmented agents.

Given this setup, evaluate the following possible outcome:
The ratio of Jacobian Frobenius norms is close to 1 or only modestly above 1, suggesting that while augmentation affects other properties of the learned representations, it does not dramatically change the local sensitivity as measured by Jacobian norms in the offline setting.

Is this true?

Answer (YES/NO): NO